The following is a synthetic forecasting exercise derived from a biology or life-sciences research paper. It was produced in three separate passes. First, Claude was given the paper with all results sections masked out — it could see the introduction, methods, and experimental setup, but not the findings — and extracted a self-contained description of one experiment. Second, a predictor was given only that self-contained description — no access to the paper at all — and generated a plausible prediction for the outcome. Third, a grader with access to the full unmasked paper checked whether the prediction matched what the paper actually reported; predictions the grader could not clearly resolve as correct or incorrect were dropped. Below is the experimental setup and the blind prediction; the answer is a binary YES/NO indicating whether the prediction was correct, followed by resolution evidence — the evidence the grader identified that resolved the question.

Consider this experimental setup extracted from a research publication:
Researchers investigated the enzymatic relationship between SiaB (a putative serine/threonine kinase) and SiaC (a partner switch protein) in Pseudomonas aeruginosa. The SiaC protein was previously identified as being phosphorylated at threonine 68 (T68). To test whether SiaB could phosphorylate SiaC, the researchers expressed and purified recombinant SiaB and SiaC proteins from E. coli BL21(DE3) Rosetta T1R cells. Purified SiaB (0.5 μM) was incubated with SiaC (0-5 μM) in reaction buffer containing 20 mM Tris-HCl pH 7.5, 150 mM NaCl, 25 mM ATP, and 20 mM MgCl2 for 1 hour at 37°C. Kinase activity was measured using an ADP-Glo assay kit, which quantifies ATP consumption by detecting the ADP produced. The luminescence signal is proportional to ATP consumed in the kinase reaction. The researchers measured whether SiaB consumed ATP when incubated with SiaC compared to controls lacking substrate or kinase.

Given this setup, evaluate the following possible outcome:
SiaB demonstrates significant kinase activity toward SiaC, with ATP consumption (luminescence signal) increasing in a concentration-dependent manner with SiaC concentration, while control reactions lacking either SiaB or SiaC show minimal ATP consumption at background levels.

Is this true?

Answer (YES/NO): NO